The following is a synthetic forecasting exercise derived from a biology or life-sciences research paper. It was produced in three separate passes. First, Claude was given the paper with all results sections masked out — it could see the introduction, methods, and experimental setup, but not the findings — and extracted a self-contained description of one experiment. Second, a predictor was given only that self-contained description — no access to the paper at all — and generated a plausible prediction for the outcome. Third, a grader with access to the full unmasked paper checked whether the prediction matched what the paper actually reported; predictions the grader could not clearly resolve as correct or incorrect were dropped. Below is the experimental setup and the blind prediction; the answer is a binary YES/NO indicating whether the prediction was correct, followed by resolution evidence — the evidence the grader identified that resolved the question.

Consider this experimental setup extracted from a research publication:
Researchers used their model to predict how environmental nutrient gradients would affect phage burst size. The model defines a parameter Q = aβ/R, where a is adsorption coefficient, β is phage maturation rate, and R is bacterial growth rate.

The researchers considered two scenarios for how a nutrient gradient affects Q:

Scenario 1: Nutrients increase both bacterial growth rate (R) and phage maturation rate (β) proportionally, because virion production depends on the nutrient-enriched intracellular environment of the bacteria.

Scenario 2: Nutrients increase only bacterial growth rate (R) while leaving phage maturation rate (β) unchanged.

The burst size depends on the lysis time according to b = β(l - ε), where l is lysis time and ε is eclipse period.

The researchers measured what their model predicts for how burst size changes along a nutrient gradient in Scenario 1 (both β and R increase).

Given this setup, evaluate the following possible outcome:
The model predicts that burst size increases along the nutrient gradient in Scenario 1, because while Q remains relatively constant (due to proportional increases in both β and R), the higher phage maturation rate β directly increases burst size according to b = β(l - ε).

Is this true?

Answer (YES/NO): YES